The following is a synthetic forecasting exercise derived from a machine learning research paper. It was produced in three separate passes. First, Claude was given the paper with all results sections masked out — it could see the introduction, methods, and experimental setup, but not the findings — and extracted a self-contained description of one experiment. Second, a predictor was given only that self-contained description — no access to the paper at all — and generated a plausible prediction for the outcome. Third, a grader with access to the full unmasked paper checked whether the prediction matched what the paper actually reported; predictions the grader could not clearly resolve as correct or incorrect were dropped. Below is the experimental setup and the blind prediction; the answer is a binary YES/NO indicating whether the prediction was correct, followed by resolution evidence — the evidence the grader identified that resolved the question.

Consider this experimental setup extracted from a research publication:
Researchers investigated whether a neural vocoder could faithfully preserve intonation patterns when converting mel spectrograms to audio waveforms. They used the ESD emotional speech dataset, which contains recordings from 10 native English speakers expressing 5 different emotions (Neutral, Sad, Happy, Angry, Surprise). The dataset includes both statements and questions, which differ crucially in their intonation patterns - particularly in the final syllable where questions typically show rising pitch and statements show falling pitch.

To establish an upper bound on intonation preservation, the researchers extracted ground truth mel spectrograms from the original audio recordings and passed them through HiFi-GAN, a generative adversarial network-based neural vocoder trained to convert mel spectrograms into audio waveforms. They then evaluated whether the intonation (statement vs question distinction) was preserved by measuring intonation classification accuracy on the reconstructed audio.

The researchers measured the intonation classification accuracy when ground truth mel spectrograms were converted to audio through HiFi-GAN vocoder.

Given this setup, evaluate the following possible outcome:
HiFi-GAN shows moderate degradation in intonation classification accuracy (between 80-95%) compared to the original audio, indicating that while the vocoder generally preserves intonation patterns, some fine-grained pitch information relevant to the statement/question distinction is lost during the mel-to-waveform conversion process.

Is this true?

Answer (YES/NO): NO